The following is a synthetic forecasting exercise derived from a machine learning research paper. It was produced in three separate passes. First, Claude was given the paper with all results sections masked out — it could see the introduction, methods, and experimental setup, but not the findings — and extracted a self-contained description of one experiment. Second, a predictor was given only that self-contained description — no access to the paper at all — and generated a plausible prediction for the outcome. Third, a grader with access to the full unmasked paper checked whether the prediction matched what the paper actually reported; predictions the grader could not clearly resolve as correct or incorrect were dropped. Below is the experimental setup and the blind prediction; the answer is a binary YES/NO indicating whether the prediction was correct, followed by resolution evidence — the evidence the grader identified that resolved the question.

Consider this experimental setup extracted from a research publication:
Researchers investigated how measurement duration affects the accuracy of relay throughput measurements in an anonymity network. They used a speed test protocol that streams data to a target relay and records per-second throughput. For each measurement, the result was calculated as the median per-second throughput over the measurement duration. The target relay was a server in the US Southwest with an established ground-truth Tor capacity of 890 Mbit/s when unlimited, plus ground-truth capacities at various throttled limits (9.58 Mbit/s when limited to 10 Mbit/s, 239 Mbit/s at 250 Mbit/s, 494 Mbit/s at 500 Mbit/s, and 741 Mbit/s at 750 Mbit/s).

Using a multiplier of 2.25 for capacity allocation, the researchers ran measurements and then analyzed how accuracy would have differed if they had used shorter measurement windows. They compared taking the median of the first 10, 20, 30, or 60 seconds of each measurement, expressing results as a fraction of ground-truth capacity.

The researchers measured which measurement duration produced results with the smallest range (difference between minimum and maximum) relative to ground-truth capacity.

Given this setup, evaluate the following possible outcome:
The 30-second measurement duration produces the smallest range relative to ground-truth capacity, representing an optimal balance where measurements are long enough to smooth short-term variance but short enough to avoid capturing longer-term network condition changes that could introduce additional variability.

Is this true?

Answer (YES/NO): YES